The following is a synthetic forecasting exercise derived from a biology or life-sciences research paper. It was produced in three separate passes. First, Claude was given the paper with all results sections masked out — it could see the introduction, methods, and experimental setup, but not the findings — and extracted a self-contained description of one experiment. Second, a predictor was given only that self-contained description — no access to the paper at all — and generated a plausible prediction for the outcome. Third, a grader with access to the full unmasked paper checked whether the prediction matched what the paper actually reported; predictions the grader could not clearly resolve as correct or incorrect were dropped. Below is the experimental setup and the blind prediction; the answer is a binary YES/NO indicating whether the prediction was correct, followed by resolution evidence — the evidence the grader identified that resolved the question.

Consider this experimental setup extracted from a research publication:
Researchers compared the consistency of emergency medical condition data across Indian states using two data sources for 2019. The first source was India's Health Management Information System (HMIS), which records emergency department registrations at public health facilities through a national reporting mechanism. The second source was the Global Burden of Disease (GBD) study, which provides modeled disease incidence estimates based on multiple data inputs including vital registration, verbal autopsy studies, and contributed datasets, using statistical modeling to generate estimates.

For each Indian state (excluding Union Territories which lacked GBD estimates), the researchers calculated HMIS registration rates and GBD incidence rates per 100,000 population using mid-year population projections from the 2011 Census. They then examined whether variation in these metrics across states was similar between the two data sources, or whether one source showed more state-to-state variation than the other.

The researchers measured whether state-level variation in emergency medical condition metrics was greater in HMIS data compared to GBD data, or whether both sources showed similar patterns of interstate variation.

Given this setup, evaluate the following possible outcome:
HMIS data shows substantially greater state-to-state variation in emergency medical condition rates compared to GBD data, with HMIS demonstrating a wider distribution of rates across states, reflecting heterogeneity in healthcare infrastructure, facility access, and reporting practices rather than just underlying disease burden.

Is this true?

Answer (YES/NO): YES